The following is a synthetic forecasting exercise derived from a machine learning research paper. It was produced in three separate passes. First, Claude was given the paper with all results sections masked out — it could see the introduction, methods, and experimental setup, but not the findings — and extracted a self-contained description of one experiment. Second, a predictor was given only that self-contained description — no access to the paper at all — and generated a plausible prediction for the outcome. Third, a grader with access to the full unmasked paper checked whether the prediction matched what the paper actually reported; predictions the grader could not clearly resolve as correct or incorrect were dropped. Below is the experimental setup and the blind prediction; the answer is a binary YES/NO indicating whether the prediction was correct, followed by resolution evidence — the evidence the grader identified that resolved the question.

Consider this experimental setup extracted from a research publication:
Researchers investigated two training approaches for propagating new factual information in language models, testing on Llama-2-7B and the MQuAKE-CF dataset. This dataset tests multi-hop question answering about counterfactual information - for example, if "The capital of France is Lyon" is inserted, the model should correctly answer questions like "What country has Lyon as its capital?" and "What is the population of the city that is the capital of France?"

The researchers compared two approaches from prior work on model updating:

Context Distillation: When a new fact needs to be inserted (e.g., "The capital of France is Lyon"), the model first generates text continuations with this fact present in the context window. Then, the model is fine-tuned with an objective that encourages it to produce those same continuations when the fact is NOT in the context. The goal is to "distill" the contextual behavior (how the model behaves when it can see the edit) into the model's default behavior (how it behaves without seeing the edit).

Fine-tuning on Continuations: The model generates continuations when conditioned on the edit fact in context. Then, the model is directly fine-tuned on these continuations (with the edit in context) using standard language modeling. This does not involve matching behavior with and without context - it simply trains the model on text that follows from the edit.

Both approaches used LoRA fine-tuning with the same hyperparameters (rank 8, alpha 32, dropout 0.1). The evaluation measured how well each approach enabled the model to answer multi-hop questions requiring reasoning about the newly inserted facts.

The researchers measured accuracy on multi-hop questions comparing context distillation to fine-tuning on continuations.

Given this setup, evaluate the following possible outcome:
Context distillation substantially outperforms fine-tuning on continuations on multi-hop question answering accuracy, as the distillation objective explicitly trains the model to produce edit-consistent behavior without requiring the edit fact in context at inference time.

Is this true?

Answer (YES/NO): NO